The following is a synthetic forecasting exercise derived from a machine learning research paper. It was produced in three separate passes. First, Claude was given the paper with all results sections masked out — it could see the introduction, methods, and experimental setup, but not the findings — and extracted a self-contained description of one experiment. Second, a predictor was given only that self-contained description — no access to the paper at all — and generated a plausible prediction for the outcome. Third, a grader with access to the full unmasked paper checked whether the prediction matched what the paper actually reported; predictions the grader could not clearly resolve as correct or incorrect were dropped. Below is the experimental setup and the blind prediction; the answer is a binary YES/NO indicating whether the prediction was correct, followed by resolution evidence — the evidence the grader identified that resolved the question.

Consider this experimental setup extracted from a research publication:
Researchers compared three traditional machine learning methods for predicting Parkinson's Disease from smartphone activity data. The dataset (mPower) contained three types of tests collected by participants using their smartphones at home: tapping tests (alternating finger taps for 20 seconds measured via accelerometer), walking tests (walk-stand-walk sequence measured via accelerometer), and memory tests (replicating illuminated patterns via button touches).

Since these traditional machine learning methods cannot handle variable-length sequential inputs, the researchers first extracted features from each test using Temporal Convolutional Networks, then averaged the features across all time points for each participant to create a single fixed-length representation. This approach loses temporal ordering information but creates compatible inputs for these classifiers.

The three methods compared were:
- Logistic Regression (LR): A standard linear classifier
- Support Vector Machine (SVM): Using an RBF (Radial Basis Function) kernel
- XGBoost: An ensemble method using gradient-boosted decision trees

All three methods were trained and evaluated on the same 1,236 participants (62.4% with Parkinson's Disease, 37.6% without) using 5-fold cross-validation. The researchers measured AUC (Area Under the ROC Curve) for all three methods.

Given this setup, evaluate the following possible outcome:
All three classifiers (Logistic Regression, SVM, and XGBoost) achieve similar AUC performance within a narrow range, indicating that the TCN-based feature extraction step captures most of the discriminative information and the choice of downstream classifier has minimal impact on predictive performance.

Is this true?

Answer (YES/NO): NO